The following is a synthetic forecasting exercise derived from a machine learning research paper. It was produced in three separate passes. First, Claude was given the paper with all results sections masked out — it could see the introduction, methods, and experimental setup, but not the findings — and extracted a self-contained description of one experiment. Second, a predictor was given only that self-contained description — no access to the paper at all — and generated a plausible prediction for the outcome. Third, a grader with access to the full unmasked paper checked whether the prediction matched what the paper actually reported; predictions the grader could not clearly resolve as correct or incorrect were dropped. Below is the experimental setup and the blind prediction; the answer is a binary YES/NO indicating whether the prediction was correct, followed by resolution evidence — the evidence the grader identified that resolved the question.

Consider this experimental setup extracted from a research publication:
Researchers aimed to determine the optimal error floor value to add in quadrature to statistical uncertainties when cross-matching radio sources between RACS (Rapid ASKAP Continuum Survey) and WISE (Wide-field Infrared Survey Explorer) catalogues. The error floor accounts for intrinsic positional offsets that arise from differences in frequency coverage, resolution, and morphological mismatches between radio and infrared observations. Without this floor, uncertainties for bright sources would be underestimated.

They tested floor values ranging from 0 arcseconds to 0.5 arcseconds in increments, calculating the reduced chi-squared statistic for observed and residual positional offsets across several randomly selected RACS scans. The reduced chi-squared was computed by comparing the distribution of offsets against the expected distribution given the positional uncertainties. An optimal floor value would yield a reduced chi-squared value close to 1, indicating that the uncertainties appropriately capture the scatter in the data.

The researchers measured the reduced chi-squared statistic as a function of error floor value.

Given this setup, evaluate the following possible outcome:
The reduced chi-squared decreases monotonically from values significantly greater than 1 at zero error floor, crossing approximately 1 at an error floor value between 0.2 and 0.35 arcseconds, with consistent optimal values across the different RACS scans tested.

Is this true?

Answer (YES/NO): NO